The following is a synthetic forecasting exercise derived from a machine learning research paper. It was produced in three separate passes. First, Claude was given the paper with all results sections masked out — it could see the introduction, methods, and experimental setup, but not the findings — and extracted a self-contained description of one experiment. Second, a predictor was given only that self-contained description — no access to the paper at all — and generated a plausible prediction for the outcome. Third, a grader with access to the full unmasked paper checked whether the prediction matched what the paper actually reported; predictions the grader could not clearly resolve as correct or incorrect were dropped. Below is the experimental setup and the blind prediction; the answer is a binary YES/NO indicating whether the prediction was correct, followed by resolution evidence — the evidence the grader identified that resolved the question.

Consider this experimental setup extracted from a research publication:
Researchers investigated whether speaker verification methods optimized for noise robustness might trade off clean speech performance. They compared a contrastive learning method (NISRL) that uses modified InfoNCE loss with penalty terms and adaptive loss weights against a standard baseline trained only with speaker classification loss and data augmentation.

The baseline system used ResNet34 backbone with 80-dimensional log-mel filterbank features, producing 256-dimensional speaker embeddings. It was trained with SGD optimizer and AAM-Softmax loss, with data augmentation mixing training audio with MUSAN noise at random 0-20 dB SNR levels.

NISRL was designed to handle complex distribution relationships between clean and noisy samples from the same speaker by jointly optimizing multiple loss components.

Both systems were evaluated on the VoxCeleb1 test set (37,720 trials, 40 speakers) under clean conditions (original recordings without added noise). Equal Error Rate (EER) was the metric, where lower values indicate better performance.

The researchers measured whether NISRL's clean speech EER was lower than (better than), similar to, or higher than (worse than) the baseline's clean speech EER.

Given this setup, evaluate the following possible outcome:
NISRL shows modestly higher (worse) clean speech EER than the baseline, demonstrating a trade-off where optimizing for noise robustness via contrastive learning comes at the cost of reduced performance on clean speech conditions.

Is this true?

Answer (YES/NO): YES